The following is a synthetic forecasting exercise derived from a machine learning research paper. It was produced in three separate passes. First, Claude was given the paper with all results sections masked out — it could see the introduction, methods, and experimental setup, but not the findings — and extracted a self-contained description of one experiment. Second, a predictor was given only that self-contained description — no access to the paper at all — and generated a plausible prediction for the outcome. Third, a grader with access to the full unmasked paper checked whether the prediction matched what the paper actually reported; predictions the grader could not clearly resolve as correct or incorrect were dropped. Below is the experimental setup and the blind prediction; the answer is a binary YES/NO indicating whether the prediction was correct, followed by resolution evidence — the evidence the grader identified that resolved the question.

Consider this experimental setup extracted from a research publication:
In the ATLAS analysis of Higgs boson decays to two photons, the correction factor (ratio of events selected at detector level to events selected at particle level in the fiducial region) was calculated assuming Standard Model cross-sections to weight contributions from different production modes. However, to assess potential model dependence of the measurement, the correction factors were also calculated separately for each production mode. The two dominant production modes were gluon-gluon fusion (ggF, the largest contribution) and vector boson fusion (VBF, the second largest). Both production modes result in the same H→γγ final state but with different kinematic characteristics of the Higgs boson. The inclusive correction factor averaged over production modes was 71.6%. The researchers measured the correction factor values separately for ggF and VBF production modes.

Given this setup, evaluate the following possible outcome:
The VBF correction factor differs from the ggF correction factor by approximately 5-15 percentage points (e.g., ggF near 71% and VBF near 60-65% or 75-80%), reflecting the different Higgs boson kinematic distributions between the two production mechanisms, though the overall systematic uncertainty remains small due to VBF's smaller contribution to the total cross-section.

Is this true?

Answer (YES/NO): NO